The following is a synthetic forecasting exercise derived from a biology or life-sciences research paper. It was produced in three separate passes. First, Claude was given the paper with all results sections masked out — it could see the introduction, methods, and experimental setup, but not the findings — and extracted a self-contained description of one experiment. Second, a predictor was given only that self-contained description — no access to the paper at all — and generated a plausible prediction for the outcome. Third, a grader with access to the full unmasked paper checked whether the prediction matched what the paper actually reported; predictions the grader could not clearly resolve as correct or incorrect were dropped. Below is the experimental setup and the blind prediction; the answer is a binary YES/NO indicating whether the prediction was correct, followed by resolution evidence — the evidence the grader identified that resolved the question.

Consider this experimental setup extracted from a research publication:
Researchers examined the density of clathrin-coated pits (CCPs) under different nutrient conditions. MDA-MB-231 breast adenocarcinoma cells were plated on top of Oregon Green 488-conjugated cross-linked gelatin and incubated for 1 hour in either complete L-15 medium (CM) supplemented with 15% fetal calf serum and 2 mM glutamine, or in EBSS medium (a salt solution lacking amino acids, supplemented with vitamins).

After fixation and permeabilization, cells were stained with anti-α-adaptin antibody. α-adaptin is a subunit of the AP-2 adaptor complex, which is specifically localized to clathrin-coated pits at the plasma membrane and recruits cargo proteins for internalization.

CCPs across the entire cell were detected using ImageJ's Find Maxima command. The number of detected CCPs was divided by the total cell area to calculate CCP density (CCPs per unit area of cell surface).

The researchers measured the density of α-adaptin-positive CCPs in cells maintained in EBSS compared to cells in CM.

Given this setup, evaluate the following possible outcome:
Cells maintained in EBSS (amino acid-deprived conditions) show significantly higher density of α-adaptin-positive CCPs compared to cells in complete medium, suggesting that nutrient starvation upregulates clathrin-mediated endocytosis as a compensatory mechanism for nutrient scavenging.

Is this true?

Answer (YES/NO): NO